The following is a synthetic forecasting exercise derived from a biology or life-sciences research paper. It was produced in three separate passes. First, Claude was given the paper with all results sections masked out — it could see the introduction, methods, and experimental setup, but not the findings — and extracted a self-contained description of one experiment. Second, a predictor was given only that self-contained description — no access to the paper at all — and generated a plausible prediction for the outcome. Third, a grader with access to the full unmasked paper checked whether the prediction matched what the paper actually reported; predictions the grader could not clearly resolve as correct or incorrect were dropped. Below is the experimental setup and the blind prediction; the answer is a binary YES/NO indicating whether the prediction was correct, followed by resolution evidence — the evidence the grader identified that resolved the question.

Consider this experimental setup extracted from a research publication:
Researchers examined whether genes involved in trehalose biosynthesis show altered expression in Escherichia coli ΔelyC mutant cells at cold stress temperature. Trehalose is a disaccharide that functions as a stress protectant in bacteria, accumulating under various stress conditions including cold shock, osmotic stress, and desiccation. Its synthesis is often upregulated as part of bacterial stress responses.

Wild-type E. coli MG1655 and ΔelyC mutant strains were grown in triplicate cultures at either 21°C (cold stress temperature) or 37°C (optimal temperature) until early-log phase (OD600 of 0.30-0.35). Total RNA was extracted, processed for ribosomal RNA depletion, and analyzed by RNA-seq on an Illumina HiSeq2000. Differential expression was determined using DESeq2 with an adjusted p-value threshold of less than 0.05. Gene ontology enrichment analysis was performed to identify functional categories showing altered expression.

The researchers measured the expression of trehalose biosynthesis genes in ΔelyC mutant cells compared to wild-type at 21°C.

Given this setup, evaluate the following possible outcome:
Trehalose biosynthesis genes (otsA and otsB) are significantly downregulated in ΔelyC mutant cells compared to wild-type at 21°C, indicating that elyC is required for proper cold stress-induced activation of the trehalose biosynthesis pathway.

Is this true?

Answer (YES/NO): NO